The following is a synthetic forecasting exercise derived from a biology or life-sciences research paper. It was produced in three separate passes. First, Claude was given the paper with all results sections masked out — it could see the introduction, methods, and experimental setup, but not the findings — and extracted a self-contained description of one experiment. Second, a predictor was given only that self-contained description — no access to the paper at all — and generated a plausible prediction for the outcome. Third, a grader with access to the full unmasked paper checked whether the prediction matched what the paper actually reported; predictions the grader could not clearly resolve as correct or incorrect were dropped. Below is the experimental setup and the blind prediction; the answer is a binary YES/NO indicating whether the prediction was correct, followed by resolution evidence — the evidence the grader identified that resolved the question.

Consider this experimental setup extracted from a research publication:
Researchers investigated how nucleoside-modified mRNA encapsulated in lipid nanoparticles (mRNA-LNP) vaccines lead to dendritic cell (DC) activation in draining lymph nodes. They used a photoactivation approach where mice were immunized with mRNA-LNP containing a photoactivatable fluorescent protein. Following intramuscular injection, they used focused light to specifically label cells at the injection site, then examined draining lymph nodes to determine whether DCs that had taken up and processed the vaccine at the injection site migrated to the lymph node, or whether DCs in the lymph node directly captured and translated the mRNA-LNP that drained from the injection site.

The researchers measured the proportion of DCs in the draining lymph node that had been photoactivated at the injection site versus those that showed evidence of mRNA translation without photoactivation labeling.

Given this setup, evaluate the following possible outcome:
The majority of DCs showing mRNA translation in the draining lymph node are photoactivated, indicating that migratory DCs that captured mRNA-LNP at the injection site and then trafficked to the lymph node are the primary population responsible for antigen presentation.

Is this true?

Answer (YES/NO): NO